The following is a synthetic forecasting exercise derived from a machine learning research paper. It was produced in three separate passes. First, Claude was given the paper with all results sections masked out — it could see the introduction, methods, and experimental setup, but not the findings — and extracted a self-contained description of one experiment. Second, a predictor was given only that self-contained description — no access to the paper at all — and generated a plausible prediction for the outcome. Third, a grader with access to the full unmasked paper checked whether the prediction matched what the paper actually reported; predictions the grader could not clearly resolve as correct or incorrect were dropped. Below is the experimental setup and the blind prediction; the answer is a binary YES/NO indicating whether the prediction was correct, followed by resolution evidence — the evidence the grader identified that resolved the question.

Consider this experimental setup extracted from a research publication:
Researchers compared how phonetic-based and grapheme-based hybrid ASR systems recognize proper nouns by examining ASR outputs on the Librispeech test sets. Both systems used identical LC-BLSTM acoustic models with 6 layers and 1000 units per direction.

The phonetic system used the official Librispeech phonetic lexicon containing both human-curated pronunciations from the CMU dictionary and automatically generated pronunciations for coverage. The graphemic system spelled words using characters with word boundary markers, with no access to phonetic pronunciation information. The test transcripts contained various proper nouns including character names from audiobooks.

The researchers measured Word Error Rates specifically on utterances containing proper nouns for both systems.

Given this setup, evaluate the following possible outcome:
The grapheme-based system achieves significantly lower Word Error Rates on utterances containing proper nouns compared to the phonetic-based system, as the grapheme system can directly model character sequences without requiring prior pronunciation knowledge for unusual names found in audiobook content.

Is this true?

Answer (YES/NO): YES